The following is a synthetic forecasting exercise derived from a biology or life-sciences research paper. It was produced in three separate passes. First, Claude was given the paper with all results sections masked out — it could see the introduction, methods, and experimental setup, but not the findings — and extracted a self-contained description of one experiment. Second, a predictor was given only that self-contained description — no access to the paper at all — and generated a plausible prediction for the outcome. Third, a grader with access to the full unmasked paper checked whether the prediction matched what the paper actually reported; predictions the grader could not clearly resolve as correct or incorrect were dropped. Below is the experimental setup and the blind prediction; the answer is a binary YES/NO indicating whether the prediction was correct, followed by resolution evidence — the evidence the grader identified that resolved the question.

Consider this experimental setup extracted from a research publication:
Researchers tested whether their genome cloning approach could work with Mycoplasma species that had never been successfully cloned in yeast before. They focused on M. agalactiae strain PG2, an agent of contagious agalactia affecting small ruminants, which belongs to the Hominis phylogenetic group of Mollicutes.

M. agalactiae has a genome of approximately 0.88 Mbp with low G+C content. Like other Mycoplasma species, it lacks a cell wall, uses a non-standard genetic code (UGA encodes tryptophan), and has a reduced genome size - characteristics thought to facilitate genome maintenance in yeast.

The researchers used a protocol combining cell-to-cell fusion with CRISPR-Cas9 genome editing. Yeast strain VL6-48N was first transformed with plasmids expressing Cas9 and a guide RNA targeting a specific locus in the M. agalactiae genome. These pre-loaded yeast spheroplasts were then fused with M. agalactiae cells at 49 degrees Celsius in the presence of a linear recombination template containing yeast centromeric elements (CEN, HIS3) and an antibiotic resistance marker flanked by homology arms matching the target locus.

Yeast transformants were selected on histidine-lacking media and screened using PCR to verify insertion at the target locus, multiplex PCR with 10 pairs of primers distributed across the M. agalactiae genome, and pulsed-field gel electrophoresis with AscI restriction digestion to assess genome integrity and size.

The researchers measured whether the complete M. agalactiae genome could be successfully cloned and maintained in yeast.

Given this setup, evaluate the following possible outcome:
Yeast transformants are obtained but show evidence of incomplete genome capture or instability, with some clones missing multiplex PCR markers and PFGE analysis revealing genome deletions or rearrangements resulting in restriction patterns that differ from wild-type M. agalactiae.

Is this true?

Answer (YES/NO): NO